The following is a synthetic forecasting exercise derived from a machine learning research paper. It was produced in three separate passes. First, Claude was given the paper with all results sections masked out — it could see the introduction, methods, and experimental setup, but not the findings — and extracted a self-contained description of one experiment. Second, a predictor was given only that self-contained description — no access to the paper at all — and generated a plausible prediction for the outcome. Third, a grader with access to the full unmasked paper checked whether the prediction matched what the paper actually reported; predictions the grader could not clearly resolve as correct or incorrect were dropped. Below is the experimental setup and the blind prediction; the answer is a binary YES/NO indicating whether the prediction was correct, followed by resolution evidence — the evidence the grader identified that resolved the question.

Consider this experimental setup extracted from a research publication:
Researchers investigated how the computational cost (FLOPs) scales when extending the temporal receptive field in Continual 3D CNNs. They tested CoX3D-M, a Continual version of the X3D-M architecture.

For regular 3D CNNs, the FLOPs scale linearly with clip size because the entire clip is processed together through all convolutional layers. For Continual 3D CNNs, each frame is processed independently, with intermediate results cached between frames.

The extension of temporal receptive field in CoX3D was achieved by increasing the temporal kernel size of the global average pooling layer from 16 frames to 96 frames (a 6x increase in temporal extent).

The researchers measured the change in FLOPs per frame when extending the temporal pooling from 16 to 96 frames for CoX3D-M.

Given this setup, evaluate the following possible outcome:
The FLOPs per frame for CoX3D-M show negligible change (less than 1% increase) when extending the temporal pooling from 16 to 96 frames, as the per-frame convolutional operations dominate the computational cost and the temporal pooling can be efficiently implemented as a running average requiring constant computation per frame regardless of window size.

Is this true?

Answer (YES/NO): YES